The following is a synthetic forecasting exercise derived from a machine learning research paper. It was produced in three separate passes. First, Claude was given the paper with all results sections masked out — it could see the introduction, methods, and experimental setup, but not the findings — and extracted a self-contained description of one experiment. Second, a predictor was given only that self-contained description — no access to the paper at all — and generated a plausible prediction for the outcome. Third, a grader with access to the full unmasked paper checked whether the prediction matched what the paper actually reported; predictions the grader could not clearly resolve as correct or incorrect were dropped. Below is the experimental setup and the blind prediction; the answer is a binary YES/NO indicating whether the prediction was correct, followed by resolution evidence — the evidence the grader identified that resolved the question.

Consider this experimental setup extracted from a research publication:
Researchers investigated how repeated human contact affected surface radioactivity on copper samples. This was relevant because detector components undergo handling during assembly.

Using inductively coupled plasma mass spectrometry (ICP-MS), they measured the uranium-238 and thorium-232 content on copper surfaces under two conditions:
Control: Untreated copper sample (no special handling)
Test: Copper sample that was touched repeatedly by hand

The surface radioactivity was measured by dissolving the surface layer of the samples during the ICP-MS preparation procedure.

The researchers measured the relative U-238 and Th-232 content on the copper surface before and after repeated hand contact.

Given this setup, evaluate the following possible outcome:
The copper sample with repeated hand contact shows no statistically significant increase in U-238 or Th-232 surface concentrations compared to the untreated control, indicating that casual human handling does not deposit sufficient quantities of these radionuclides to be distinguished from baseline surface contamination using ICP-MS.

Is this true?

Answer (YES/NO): NO